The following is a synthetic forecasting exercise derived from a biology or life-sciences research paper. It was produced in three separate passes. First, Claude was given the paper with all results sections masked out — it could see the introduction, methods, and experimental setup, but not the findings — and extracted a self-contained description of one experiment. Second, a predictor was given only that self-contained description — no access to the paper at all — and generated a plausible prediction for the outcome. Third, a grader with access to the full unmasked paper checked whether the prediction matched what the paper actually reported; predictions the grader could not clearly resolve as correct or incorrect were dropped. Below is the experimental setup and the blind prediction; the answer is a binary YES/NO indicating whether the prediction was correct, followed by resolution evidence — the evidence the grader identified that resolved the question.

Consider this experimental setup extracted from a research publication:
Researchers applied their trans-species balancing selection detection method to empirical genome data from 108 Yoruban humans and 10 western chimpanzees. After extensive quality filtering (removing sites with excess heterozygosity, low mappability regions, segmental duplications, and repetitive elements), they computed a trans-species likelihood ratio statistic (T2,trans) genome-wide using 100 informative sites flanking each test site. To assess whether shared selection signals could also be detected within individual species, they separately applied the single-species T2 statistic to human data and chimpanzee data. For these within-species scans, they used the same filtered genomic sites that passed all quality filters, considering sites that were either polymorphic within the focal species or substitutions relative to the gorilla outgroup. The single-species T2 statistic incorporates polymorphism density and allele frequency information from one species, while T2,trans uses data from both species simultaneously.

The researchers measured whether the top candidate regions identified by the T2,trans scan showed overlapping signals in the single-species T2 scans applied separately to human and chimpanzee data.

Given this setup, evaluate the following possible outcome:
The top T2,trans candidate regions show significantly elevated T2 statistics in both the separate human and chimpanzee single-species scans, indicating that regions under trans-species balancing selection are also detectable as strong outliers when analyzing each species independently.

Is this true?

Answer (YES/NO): NO